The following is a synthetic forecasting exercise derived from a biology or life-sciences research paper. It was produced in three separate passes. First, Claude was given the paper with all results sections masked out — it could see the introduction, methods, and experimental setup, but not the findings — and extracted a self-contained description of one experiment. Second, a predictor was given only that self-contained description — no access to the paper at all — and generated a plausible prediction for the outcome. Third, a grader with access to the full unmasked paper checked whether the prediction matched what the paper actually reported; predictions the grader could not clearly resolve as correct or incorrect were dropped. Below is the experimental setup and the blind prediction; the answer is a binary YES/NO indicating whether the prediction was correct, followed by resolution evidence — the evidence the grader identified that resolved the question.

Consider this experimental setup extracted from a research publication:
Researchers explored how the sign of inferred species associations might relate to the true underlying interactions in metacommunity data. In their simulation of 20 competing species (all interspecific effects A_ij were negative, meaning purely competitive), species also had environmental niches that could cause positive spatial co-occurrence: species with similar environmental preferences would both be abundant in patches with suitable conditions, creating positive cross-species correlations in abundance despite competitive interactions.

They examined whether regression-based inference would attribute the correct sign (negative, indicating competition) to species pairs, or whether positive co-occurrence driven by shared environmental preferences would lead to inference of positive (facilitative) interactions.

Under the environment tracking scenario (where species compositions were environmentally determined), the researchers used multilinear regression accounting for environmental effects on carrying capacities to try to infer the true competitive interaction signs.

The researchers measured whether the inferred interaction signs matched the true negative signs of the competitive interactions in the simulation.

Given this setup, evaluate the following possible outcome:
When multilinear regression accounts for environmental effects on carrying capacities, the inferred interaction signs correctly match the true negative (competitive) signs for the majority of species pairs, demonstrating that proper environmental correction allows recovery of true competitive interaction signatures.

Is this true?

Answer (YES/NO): NO